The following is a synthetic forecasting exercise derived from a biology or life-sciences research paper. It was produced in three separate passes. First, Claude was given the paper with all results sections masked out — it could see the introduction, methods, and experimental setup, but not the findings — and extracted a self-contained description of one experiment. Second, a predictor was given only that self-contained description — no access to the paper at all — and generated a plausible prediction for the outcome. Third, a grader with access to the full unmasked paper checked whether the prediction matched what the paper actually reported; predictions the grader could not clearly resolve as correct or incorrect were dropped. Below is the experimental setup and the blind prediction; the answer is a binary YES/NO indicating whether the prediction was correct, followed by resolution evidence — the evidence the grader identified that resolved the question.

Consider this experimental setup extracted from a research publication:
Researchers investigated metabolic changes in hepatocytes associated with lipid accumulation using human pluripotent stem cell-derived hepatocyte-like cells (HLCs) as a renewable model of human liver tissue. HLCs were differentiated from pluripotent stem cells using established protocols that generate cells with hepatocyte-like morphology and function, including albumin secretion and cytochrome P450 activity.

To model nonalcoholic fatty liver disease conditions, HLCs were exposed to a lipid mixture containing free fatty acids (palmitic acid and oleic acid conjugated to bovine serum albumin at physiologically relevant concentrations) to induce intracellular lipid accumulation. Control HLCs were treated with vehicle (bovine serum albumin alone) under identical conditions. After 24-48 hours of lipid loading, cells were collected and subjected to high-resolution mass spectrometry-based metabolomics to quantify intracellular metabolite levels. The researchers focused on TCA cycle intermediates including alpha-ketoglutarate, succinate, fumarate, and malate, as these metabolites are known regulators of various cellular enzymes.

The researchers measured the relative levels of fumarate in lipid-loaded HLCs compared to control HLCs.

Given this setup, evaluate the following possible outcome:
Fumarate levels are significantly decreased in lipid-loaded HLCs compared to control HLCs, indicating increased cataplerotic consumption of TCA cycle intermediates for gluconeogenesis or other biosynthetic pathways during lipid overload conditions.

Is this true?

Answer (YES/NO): NO